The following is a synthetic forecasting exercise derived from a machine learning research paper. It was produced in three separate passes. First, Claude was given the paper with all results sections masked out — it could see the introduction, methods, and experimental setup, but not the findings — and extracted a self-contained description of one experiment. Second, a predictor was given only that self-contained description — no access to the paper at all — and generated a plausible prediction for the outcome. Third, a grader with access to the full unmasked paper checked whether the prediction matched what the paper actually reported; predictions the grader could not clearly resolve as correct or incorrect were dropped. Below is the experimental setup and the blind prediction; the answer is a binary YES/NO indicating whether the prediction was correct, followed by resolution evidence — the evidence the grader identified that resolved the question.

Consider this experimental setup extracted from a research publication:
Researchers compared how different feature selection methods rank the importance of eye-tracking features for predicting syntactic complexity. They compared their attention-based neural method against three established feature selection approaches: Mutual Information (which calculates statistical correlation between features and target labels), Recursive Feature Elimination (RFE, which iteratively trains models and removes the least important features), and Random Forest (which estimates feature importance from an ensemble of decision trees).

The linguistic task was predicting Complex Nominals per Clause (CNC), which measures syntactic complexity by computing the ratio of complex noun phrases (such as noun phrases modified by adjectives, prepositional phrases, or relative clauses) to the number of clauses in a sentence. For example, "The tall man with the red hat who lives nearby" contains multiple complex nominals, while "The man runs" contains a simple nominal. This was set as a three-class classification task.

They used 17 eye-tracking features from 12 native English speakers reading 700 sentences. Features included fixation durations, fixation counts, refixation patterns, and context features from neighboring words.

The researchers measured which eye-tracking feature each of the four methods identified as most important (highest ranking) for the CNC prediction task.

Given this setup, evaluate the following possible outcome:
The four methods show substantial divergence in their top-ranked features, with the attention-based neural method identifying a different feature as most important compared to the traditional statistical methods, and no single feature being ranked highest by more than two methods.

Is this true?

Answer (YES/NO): NO